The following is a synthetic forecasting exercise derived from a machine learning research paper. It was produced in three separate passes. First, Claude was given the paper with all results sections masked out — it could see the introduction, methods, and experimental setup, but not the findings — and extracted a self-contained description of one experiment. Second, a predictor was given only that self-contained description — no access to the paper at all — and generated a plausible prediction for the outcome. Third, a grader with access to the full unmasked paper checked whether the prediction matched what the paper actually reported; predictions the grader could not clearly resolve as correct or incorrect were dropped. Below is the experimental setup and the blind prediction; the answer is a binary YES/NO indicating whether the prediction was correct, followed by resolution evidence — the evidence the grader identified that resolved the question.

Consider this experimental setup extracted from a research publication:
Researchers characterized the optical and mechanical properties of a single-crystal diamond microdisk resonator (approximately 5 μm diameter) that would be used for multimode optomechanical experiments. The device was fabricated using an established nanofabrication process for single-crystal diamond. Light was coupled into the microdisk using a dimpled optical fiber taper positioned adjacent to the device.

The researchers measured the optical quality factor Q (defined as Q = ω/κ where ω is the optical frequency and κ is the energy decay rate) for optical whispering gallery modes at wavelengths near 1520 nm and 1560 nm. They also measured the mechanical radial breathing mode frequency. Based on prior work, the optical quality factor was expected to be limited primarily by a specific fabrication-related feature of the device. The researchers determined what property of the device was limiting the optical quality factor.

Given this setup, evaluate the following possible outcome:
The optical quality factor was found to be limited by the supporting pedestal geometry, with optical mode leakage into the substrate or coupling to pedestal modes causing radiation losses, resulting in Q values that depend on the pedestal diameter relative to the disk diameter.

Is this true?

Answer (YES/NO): NO